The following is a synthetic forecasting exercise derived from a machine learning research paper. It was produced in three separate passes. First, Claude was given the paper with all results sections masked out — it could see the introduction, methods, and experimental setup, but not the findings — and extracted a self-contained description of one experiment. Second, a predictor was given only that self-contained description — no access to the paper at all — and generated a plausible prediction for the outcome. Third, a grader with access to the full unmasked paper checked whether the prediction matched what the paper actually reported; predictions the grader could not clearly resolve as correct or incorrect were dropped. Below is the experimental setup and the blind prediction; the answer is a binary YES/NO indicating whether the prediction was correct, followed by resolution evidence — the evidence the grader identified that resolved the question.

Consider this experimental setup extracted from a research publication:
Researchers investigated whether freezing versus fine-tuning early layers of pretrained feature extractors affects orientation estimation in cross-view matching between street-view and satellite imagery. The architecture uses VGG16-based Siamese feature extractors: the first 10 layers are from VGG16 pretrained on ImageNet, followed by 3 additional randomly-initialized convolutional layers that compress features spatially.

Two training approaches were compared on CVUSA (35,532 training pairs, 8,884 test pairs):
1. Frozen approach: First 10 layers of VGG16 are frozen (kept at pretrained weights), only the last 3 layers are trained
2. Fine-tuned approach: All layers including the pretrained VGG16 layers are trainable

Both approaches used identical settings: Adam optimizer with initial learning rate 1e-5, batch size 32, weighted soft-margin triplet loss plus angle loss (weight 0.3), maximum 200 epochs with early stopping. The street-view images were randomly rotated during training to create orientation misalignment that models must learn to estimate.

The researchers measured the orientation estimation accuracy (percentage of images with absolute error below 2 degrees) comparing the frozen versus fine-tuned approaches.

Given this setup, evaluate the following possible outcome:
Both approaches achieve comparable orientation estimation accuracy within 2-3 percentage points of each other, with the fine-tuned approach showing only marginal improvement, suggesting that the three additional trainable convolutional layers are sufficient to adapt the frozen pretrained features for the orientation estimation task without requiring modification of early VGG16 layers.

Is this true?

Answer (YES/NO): NO